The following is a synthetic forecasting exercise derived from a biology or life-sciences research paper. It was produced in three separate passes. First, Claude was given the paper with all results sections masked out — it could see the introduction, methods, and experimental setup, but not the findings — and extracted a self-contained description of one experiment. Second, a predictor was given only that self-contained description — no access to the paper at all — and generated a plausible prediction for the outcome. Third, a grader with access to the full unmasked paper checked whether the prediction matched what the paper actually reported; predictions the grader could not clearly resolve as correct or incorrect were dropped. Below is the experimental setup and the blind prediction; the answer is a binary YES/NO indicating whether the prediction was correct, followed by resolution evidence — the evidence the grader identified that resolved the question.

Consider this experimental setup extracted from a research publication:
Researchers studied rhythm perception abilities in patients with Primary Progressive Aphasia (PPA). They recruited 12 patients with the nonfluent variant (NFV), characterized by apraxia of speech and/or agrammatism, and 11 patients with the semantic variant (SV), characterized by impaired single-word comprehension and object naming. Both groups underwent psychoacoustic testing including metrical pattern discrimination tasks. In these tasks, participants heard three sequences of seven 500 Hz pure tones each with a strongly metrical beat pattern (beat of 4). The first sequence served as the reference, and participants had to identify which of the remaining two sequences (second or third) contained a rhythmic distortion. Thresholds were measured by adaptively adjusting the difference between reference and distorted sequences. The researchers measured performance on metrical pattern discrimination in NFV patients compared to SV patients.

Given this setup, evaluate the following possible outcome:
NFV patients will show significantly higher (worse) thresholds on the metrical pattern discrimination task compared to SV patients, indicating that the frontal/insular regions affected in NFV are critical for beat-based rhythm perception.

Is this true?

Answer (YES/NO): NO